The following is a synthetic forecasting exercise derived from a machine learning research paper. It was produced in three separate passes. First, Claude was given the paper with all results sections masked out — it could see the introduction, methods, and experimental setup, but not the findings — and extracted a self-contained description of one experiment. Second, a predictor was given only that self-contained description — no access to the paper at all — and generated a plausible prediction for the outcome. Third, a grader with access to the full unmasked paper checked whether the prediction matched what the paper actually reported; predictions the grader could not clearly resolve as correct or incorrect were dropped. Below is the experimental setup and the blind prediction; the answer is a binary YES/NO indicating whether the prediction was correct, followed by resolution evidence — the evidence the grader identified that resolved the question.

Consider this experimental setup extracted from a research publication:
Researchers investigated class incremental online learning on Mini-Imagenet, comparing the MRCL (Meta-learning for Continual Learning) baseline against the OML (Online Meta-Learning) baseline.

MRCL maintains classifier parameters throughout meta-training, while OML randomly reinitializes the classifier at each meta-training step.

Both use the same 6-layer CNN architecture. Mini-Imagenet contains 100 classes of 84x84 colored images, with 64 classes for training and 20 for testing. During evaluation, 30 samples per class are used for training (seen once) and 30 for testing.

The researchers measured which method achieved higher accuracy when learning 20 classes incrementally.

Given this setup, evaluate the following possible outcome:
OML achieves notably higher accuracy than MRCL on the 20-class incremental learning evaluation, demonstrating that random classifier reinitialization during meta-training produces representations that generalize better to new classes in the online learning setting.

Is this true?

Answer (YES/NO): NO